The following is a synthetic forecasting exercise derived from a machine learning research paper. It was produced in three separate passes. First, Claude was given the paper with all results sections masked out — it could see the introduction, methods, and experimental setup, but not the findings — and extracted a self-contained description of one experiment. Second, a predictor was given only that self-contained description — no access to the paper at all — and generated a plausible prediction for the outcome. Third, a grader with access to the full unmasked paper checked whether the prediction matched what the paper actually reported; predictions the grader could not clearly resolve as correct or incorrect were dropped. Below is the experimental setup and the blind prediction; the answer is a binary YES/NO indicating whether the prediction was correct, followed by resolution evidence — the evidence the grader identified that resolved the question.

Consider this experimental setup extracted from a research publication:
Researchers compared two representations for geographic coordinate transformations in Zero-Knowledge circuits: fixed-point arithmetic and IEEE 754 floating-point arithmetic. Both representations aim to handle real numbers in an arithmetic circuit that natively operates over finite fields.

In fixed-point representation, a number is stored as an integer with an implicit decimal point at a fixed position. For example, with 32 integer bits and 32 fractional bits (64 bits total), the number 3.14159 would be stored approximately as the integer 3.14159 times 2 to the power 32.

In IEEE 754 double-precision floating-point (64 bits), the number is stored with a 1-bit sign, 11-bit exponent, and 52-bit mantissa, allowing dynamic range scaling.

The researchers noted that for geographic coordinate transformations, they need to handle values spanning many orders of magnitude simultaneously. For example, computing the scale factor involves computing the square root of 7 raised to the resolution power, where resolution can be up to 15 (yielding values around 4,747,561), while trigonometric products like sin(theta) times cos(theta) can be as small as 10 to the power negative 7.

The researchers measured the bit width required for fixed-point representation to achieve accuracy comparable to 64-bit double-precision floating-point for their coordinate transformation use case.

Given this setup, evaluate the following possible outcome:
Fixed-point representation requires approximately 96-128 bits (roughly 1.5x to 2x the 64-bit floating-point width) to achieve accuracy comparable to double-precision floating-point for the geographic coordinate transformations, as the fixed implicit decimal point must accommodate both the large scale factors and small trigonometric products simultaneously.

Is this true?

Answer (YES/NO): YES